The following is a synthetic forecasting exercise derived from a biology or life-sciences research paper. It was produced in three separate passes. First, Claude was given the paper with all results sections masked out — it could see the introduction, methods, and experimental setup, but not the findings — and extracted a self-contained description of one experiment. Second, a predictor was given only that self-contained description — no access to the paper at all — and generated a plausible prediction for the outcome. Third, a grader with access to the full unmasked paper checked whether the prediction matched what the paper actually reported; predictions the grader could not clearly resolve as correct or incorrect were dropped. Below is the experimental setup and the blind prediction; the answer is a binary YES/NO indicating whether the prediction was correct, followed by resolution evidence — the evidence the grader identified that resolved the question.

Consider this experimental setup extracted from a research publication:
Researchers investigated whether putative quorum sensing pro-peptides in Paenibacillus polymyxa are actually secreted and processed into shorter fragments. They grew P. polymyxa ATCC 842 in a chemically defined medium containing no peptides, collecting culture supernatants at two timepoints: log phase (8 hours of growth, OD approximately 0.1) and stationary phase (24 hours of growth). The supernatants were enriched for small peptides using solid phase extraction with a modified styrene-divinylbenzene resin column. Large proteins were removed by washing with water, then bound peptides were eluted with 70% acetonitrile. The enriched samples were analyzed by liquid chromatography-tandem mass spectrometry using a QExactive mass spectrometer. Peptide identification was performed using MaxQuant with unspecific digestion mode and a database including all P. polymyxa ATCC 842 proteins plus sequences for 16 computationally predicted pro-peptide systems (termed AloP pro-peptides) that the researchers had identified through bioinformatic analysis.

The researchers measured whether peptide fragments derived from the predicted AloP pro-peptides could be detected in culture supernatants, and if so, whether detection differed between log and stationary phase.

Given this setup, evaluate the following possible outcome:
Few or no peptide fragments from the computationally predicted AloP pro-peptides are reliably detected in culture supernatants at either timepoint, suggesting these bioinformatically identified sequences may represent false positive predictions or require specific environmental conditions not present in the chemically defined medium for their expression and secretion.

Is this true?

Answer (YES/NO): NO